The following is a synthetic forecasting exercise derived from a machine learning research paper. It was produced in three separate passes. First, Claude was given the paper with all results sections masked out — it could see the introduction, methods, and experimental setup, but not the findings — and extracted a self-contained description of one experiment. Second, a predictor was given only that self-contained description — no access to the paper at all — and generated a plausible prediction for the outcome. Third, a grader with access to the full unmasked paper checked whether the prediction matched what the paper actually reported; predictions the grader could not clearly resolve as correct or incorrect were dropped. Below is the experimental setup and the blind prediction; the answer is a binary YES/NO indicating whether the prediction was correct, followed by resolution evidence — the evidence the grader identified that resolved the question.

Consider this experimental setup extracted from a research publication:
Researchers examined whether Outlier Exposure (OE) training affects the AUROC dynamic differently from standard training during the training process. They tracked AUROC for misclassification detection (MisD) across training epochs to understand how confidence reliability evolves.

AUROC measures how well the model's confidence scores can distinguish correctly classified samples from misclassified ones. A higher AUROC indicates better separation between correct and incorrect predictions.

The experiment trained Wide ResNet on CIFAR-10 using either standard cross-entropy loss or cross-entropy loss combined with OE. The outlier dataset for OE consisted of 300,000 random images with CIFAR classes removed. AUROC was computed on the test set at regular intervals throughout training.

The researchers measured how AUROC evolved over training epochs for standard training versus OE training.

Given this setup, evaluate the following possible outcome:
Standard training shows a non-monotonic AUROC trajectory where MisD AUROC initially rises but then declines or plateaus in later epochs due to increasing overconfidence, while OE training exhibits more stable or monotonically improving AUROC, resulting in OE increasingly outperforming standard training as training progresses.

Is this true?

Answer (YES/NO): NO